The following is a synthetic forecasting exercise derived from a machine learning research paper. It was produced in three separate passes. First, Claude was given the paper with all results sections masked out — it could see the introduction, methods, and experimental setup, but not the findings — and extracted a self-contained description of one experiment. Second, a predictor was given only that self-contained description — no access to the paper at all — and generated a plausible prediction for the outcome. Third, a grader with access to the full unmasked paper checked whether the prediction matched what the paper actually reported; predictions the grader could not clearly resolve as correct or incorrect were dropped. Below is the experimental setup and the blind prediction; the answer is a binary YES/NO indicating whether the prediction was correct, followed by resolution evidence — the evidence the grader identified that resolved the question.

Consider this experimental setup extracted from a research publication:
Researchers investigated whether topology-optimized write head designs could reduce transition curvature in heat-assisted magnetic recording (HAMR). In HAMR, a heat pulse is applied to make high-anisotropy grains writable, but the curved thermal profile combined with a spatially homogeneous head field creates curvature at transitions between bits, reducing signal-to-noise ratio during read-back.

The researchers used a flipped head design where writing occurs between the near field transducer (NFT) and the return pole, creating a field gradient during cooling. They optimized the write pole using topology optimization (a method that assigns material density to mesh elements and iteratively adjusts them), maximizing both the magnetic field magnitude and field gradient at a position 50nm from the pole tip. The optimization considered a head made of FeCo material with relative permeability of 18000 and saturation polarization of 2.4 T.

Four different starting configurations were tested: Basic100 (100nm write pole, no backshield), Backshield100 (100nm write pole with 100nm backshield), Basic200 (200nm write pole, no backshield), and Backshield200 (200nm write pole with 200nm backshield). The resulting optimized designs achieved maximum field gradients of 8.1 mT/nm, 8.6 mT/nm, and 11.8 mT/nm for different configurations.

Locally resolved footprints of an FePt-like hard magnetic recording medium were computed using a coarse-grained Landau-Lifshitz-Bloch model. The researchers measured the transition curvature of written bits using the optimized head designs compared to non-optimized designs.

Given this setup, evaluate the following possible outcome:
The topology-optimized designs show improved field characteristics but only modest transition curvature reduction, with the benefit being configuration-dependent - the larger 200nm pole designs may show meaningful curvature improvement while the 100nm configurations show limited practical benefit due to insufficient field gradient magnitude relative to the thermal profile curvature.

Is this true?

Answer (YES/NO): NO